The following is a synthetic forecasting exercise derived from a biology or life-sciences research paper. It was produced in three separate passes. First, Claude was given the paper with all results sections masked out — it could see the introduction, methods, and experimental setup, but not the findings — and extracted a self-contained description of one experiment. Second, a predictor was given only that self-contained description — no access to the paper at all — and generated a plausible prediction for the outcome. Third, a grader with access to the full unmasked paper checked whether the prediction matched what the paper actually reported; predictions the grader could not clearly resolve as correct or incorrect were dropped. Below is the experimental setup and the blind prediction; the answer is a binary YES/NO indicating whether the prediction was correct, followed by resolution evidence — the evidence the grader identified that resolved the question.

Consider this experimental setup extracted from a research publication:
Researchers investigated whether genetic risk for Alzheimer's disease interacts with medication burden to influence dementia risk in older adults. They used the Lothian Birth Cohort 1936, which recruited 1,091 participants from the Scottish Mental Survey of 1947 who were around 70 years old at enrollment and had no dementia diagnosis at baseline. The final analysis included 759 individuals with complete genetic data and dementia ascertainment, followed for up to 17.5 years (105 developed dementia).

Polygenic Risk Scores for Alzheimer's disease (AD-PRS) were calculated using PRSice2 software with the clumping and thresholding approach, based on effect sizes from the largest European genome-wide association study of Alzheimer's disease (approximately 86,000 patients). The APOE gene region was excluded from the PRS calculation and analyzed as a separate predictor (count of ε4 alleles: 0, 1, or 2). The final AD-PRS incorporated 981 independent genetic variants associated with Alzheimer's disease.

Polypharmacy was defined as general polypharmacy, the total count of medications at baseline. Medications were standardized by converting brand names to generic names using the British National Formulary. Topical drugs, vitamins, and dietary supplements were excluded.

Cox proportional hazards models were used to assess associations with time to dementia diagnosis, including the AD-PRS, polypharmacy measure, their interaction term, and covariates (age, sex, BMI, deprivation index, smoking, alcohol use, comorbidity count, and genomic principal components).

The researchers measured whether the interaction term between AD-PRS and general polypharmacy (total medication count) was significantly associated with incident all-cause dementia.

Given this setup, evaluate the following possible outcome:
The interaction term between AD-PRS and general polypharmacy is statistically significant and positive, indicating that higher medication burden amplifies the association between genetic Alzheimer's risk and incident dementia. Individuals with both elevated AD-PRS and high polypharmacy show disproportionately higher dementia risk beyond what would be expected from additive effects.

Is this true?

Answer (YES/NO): NO